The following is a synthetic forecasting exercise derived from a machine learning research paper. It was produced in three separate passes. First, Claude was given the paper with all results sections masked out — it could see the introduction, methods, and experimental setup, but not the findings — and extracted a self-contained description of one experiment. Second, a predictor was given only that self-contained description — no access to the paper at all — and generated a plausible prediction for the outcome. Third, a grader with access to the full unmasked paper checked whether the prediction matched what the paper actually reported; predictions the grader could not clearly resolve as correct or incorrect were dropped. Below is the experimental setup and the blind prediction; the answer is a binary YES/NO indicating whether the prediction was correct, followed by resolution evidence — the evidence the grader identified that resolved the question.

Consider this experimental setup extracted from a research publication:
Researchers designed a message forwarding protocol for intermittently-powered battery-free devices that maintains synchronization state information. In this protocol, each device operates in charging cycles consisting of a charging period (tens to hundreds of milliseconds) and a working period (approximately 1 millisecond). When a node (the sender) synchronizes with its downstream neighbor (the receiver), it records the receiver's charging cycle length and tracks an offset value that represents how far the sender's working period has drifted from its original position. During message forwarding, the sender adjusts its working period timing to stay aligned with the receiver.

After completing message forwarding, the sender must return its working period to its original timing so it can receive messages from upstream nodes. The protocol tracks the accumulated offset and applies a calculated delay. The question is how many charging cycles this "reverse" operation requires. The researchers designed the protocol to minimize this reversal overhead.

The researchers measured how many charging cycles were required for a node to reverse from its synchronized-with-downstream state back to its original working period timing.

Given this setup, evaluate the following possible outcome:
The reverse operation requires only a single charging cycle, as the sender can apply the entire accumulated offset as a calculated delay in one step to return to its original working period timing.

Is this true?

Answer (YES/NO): YES